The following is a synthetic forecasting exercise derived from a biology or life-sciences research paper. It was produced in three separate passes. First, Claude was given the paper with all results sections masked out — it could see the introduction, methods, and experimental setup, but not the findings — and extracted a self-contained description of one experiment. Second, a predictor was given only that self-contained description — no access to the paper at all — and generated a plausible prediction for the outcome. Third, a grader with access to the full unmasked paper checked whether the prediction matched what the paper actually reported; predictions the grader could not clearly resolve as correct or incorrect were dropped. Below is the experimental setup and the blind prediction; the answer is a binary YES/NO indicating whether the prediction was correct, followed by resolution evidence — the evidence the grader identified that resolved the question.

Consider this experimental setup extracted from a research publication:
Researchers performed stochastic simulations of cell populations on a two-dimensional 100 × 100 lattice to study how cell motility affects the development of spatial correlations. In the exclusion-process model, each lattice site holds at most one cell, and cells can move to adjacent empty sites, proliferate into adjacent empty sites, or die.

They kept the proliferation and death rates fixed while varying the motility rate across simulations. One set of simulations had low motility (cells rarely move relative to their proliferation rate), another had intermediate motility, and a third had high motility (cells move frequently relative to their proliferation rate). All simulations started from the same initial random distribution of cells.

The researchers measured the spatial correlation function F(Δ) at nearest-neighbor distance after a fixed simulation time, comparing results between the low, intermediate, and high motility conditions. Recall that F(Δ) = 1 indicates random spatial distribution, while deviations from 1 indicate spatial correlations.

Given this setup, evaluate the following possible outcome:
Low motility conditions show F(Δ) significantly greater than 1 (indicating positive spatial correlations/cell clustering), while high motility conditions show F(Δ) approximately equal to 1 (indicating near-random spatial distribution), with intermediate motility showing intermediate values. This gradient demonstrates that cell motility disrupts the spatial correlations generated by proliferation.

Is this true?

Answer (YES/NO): YES